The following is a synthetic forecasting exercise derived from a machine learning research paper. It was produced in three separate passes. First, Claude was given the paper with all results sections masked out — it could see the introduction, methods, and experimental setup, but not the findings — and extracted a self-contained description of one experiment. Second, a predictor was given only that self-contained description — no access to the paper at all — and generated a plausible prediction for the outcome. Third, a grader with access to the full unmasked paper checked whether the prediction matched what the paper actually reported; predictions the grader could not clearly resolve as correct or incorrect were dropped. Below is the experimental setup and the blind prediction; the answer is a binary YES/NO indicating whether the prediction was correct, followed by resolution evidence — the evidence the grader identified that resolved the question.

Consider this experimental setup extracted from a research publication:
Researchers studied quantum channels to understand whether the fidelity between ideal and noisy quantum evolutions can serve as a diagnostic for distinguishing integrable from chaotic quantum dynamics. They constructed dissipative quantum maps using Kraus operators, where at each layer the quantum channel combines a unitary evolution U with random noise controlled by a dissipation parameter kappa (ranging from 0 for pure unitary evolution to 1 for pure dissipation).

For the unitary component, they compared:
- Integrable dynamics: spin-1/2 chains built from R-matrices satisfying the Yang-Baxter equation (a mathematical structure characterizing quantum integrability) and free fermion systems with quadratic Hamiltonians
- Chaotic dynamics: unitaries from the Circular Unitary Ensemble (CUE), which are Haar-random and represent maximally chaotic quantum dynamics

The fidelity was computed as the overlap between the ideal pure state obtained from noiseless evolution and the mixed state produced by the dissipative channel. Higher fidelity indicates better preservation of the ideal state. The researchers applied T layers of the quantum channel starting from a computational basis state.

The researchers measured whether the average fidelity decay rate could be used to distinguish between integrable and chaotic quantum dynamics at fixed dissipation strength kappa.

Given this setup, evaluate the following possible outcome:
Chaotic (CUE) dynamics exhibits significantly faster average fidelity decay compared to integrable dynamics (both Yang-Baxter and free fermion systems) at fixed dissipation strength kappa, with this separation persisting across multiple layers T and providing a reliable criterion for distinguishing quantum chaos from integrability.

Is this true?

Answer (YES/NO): NO